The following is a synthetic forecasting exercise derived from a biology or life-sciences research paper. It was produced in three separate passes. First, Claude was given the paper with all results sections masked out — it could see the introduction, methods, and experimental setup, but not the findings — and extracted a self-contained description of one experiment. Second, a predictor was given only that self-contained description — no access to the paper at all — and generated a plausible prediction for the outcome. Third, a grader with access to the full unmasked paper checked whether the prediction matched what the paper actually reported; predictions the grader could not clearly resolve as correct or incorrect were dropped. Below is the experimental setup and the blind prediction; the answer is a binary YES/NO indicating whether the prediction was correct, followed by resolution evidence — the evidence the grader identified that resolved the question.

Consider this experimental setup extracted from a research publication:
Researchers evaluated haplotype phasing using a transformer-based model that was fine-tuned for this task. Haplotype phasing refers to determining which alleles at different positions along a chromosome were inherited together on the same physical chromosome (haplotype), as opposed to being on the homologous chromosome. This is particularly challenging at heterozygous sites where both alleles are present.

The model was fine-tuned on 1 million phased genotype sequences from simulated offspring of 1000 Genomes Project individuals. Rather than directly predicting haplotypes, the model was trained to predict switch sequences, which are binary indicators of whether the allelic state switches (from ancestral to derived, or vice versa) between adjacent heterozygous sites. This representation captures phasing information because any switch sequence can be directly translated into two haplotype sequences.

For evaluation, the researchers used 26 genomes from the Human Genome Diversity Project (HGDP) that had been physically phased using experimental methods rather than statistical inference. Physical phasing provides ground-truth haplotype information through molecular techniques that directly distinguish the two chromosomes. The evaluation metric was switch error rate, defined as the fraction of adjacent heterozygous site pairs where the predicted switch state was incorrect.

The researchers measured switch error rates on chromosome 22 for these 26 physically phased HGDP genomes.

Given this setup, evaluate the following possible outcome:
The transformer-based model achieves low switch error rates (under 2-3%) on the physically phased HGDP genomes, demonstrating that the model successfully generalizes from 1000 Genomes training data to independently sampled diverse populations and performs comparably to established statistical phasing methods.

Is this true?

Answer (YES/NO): NO